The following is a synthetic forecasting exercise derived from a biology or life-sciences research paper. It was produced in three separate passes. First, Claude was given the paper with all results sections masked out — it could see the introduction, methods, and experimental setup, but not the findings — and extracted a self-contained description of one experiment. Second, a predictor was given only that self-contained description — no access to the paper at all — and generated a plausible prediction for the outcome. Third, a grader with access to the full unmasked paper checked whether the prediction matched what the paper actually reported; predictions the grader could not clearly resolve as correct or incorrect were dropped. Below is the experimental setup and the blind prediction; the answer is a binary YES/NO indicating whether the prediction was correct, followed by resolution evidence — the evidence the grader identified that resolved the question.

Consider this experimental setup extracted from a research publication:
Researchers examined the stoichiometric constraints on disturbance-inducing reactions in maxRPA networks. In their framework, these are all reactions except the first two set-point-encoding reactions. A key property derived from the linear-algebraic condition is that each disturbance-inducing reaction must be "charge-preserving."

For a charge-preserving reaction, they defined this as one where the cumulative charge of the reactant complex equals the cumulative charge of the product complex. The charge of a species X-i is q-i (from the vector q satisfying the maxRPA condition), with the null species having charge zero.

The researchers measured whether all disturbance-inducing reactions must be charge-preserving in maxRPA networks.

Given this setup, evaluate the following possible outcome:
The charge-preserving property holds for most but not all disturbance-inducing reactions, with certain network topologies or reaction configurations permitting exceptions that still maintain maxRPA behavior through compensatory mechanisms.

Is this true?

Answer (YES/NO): NO